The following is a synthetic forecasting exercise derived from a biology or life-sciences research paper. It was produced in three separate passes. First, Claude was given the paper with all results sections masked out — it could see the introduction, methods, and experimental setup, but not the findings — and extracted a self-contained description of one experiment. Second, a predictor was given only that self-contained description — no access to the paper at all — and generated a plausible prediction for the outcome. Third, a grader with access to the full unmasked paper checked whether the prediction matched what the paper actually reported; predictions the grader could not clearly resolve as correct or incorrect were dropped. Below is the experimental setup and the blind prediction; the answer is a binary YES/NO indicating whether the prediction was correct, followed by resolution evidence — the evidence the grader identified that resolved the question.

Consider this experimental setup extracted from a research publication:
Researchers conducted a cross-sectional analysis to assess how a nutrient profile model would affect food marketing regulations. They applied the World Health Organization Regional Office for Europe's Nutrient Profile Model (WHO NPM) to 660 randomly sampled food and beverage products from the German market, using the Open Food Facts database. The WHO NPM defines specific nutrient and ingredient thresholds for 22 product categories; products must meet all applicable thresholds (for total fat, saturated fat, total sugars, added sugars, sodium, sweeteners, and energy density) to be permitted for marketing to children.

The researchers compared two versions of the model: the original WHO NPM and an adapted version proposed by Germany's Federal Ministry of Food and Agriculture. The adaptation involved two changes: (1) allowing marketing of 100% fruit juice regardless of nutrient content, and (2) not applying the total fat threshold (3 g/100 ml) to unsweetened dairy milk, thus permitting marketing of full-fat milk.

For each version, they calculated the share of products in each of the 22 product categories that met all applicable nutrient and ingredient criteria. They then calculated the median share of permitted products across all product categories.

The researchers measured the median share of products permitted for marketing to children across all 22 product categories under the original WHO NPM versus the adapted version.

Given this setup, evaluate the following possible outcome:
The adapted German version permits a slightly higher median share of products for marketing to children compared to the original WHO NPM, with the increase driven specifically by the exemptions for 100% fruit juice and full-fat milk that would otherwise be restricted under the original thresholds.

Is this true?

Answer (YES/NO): NO